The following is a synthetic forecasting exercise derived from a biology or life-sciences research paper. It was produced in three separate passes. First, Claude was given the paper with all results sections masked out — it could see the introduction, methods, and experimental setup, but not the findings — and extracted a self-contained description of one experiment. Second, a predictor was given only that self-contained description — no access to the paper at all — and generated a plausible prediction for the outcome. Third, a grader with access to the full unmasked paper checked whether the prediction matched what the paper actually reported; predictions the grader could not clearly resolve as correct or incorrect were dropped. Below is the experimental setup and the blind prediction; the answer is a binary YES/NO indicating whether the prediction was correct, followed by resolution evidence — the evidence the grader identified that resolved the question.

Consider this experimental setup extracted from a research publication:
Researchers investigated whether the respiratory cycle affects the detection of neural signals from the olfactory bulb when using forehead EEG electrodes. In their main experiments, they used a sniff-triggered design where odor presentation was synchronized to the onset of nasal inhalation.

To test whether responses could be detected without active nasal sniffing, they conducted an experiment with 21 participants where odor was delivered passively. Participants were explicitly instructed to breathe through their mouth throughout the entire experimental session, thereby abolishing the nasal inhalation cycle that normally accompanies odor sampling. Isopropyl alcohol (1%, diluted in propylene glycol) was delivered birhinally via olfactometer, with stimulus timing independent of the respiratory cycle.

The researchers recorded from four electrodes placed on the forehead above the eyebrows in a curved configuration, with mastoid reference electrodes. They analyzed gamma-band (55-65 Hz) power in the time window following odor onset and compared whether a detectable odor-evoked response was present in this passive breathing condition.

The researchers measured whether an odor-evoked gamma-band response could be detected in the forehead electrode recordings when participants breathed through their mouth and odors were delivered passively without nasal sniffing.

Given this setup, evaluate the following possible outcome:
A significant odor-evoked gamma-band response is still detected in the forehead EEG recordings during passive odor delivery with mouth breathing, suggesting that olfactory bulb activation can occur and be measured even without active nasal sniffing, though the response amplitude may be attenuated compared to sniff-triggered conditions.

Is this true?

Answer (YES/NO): YES